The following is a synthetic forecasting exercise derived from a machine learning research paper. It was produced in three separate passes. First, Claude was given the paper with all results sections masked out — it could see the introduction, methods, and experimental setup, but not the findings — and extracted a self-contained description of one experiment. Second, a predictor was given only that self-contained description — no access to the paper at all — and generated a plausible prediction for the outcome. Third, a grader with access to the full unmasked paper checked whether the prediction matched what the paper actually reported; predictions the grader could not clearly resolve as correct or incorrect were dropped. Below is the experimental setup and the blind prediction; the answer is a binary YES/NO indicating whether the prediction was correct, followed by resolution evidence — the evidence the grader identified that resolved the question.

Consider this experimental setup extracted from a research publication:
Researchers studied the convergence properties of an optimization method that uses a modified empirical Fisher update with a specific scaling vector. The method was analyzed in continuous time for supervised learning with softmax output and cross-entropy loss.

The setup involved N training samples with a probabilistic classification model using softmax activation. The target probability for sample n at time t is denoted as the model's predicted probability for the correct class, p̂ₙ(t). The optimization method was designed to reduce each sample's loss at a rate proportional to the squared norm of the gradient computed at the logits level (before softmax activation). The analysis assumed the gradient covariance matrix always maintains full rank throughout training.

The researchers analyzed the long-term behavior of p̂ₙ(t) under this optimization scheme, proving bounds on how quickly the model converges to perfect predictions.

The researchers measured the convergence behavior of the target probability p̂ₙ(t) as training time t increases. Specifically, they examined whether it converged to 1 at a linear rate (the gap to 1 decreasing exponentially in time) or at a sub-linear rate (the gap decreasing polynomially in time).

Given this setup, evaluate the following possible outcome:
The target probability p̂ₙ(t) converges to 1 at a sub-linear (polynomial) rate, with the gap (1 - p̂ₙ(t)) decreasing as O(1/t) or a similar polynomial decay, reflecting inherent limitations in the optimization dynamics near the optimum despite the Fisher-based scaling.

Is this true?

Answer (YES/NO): YES